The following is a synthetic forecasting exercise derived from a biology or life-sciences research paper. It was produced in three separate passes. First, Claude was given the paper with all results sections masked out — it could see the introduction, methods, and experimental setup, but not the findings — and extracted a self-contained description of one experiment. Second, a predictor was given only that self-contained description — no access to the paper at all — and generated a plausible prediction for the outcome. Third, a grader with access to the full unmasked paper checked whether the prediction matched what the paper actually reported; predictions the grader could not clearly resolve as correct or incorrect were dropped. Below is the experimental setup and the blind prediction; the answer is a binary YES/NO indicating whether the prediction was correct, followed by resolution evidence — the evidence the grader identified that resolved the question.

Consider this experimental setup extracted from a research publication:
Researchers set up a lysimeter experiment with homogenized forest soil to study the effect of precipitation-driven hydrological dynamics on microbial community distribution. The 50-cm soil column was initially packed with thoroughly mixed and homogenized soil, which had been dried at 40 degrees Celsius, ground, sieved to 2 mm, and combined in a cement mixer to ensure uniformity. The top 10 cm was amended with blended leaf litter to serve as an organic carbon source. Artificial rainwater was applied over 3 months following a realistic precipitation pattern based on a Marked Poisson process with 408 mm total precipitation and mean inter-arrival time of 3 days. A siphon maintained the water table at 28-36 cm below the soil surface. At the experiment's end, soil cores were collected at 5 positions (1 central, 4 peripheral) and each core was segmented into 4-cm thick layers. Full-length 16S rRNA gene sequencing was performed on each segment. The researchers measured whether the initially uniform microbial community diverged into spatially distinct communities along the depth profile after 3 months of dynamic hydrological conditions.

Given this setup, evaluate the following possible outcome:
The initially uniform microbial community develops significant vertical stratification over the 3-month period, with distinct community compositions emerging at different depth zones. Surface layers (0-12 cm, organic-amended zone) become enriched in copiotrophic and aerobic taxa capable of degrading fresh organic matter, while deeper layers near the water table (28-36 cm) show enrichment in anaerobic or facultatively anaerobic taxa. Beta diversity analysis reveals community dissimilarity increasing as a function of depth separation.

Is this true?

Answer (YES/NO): YES